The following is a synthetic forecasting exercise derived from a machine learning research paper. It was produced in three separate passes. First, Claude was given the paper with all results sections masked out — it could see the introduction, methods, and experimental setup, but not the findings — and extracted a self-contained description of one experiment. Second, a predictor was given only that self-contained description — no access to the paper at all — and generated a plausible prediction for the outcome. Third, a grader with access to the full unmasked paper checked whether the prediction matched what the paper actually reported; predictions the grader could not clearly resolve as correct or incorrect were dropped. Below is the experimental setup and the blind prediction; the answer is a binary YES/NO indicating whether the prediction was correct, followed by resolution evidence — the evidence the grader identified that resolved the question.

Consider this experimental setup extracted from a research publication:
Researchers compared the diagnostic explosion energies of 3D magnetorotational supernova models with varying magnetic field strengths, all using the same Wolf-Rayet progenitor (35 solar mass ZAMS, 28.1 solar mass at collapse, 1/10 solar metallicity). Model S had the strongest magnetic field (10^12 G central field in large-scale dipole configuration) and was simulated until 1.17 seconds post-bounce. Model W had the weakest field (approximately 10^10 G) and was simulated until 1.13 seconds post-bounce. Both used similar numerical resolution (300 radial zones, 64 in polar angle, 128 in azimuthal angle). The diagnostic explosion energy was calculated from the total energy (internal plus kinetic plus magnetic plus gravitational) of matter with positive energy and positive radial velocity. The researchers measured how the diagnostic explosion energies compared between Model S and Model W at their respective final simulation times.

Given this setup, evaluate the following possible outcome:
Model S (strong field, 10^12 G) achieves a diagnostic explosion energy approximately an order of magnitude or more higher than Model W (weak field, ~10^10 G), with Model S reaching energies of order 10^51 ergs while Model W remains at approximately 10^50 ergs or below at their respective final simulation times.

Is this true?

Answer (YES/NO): NO